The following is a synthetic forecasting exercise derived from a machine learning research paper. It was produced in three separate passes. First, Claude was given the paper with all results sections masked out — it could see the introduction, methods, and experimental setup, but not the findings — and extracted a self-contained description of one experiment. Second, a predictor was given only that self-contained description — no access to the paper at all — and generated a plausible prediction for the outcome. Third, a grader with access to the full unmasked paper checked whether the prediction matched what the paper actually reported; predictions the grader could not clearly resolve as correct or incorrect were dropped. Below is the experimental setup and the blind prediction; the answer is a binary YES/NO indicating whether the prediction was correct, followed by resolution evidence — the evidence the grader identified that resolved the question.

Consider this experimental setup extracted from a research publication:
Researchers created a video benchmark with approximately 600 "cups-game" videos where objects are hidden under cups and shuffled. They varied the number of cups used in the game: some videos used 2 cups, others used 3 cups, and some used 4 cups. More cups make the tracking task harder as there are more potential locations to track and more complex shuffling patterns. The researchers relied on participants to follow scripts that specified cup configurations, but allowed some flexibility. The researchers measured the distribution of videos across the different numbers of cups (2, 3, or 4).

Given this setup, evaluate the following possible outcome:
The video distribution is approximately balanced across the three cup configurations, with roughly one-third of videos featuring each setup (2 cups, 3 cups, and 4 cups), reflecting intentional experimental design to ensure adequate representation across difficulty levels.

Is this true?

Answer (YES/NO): NO